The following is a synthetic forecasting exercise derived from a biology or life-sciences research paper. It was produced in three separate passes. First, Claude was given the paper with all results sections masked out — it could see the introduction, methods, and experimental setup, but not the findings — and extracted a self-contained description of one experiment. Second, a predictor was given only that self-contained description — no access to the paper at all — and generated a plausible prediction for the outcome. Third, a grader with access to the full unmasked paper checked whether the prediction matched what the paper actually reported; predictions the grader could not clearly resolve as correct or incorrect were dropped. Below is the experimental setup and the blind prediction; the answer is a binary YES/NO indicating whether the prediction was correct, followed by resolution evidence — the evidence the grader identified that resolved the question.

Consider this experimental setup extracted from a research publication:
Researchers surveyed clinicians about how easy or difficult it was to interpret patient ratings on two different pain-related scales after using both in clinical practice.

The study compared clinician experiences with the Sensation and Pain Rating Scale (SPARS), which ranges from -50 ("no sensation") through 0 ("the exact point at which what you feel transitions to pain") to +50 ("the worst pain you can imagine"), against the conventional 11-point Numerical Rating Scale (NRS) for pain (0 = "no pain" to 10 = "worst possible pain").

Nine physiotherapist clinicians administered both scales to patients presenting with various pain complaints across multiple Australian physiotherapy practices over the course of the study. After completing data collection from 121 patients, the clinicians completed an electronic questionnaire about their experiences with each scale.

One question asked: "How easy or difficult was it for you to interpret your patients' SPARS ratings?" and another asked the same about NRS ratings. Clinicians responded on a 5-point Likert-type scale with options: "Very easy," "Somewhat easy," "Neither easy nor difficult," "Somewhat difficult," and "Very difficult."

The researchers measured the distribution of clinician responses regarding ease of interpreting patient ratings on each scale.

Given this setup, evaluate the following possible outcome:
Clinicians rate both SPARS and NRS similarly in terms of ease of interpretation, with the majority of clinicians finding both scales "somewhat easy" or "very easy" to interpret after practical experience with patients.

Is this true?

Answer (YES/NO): NO